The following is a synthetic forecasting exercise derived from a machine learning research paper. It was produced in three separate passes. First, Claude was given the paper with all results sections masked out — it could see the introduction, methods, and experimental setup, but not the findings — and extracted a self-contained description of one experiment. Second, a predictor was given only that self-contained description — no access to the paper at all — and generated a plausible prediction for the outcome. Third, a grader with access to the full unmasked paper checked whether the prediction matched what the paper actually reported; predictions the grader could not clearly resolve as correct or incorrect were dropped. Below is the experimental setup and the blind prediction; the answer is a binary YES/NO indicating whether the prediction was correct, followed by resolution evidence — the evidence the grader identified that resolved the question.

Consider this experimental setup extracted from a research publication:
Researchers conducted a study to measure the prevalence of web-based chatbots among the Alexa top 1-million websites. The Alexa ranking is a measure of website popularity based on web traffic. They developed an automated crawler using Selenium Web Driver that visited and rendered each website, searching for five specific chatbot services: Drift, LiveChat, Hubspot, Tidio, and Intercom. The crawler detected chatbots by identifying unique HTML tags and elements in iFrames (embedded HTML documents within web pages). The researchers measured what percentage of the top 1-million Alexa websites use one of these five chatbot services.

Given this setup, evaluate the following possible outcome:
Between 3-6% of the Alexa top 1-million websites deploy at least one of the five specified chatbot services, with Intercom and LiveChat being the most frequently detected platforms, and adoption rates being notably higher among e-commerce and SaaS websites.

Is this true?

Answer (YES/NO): NO